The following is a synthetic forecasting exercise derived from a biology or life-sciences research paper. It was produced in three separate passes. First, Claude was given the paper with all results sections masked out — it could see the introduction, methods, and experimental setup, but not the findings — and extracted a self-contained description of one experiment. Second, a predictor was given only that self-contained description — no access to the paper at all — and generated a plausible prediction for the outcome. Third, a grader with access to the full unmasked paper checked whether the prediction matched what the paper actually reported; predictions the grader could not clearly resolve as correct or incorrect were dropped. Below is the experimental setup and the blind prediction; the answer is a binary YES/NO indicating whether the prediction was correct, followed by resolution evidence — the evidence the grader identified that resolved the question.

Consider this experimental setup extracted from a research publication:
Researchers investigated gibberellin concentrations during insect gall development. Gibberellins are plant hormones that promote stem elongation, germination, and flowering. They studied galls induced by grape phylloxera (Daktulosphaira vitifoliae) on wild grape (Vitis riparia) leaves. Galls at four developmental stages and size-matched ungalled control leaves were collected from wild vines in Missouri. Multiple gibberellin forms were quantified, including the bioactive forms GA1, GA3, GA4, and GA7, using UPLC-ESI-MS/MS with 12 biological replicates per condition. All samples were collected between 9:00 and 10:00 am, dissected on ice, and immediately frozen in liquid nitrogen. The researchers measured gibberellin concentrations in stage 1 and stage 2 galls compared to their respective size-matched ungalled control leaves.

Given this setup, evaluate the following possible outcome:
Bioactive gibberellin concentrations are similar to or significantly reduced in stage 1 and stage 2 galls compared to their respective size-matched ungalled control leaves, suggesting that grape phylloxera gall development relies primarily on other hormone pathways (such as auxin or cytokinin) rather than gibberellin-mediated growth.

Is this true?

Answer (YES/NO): YES